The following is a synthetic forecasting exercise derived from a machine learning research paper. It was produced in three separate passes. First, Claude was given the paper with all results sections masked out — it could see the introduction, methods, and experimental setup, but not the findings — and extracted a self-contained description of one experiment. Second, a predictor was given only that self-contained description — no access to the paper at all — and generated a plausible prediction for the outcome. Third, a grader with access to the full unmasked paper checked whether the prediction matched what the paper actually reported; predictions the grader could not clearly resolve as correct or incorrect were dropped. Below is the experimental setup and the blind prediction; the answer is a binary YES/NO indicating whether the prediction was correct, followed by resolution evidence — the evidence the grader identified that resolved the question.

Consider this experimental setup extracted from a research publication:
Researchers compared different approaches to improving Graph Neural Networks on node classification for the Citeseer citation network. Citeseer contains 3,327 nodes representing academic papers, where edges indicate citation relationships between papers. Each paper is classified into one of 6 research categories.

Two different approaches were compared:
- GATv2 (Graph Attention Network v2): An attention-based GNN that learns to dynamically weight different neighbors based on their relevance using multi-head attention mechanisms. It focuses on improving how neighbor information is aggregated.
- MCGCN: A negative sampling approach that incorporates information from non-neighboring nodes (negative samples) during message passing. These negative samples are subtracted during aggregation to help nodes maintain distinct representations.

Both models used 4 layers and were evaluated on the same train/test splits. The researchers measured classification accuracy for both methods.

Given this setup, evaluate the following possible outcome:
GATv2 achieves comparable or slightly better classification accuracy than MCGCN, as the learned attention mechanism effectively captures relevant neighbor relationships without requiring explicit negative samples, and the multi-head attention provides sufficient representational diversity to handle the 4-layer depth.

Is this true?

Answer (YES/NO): NO